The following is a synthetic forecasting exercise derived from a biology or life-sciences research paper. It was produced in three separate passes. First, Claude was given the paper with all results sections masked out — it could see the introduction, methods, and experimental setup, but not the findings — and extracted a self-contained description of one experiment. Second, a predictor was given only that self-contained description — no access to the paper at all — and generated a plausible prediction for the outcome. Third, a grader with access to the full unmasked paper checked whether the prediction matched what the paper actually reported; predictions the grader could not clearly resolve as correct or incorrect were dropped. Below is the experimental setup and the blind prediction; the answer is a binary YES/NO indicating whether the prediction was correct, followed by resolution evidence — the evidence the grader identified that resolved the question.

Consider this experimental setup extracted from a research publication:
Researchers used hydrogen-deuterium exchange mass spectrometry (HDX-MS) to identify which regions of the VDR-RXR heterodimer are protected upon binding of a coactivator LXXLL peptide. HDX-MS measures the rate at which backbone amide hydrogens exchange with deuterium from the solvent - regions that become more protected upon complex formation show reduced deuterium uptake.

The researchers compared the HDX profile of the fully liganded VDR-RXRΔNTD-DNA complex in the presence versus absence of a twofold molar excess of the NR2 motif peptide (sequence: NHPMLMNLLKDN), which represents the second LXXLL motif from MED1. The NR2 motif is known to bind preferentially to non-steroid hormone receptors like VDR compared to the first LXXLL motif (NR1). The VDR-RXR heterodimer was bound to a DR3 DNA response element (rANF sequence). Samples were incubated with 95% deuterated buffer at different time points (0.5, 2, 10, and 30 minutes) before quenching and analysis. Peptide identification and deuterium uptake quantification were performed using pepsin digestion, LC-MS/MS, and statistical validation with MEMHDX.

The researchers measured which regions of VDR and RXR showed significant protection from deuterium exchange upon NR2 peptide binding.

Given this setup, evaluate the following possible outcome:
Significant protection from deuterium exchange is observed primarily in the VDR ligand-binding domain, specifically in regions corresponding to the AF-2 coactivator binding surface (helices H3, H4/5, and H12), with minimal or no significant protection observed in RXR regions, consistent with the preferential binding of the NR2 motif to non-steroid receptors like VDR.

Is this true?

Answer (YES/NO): NO